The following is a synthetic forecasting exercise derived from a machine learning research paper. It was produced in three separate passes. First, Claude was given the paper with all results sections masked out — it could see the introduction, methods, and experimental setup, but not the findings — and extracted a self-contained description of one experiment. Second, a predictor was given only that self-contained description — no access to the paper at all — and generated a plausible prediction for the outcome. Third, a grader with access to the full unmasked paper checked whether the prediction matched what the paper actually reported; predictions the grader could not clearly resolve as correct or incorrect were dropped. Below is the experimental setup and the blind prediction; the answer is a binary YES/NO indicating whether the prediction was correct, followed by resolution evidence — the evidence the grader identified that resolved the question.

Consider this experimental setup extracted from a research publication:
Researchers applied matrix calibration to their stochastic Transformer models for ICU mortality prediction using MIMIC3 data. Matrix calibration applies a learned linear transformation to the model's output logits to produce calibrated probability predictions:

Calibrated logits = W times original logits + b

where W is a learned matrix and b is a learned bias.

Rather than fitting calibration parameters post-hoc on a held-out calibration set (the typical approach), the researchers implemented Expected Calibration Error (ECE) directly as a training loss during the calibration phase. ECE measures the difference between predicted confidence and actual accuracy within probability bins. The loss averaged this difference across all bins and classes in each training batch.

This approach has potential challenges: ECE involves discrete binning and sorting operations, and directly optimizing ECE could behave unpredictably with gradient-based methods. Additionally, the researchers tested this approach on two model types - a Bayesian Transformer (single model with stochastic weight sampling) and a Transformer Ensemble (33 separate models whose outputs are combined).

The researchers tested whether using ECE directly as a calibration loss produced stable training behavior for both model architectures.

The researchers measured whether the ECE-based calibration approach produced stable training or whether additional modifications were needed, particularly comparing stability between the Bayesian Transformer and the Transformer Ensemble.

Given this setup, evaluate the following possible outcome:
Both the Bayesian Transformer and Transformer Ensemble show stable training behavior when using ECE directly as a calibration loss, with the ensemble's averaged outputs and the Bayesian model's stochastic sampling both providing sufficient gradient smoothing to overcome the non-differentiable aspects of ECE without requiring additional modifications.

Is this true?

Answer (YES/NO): NO